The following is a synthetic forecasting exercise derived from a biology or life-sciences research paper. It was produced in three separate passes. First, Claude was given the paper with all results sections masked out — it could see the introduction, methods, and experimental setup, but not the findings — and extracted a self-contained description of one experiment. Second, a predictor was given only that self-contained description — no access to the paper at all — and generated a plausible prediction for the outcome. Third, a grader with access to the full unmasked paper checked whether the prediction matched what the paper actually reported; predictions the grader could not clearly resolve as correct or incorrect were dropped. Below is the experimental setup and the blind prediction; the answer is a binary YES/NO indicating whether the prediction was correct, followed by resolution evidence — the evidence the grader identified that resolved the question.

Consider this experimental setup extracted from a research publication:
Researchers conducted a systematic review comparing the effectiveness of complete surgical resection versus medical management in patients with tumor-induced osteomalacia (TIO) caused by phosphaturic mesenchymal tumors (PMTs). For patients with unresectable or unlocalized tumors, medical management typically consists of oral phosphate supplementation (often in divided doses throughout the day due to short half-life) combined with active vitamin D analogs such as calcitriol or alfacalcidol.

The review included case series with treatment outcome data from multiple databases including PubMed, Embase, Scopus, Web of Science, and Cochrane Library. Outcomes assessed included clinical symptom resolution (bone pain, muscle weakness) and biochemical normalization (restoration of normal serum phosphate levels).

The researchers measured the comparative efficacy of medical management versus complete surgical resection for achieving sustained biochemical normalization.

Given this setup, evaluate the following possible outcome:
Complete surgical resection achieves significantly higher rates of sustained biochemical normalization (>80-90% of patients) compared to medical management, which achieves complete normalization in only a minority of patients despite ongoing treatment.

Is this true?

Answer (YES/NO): YES